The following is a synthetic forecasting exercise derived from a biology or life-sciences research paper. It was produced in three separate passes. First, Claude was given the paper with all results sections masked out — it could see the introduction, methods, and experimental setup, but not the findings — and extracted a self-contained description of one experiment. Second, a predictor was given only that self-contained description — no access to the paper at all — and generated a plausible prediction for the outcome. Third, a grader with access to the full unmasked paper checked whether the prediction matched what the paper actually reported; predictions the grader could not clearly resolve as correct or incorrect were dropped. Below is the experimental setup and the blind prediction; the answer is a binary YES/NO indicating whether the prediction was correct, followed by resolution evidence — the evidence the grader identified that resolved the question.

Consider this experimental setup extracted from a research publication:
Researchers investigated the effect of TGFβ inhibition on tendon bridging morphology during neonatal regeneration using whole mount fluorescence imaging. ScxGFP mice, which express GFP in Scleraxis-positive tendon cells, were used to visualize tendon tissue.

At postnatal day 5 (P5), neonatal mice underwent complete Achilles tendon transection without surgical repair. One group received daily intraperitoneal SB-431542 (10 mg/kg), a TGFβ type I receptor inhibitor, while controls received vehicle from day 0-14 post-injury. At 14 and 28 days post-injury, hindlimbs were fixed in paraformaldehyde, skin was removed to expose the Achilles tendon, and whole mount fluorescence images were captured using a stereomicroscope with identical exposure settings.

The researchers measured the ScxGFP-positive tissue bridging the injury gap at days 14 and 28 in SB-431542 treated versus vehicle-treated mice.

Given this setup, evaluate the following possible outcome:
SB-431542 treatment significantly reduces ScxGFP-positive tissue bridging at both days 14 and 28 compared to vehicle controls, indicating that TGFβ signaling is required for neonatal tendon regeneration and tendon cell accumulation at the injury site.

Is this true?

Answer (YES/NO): YES